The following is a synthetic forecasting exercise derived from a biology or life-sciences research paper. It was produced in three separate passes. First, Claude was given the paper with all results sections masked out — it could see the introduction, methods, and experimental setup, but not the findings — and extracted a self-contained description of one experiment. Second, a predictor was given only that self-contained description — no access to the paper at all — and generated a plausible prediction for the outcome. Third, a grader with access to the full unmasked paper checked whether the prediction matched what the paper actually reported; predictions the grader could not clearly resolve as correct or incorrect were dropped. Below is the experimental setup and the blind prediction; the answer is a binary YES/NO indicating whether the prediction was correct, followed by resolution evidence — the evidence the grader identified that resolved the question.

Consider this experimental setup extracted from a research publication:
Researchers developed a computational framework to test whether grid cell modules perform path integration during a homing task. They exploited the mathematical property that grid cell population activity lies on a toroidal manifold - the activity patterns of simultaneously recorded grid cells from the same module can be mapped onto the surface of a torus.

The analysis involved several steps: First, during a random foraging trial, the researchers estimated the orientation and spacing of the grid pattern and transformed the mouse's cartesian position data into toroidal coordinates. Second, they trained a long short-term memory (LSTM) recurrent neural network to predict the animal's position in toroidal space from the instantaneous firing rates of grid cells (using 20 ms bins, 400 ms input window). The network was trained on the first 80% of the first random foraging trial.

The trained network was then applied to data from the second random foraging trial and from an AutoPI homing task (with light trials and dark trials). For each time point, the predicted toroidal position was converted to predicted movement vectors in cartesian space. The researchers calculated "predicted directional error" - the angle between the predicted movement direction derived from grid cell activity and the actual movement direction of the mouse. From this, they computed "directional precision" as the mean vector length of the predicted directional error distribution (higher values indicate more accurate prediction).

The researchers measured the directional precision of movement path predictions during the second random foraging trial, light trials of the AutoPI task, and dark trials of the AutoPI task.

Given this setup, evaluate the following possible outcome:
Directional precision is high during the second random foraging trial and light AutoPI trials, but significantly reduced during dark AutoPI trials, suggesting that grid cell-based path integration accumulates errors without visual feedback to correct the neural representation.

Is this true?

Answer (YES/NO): NO